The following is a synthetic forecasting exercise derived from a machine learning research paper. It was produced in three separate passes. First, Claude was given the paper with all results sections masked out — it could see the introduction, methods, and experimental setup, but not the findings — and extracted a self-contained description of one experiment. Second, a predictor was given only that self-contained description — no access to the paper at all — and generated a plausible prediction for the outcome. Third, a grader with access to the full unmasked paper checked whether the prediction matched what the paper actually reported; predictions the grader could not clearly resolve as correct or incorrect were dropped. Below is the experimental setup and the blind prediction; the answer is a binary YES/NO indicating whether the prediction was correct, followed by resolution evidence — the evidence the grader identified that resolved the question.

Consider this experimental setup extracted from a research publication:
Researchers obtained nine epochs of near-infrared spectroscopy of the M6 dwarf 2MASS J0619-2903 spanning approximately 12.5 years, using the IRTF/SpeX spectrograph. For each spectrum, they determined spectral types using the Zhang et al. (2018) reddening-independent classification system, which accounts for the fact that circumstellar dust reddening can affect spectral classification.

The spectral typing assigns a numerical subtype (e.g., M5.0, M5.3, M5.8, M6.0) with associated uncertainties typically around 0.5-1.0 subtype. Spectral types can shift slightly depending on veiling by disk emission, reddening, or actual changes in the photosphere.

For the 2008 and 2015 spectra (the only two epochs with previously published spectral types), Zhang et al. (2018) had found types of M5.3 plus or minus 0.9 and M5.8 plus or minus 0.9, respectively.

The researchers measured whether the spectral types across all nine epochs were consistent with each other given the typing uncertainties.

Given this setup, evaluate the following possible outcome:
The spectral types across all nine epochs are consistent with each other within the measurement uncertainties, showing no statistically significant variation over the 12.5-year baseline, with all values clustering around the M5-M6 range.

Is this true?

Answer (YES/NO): YES